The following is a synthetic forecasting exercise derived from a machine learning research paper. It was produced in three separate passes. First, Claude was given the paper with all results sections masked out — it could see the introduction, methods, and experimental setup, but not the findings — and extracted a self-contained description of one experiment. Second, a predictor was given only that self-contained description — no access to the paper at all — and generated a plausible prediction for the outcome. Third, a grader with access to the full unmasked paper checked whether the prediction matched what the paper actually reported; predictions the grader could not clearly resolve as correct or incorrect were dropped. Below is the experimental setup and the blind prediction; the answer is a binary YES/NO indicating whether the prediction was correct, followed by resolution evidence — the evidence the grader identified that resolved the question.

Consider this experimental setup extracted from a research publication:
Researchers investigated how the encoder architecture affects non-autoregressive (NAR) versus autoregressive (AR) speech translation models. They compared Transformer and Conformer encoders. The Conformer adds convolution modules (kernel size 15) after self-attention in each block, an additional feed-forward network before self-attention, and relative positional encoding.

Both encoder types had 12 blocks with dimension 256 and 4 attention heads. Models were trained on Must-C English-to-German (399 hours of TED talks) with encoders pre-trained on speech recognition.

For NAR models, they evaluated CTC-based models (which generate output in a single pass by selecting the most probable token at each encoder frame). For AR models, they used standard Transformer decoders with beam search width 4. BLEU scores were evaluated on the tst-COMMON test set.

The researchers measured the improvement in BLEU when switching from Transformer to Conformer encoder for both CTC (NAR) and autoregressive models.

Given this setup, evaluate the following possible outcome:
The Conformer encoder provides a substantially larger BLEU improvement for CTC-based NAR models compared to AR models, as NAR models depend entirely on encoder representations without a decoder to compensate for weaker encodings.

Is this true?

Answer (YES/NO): YES